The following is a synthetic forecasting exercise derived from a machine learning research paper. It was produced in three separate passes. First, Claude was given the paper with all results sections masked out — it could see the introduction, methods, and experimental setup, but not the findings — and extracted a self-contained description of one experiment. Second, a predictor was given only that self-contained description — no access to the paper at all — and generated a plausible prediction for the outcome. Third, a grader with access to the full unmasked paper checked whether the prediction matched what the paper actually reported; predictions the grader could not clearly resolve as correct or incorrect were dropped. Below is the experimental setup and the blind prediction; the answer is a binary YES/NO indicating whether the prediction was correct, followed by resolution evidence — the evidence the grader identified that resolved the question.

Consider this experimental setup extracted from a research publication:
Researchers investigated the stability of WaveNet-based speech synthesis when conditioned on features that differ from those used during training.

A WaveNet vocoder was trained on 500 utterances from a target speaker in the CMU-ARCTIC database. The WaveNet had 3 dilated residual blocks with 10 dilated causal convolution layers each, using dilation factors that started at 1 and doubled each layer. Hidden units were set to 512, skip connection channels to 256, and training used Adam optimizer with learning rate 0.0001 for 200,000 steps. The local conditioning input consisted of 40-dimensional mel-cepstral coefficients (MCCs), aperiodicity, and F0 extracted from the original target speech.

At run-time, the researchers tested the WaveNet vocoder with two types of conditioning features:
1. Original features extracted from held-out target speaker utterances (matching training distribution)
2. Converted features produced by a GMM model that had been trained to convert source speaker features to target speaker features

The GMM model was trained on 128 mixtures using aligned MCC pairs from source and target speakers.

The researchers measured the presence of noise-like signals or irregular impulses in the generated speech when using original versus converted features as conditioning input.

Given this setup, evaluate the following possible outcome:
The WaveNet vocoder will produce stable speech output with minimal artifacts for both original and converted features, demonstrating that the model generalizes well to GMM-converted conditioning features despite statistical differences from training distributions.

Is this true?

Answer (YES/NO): NO